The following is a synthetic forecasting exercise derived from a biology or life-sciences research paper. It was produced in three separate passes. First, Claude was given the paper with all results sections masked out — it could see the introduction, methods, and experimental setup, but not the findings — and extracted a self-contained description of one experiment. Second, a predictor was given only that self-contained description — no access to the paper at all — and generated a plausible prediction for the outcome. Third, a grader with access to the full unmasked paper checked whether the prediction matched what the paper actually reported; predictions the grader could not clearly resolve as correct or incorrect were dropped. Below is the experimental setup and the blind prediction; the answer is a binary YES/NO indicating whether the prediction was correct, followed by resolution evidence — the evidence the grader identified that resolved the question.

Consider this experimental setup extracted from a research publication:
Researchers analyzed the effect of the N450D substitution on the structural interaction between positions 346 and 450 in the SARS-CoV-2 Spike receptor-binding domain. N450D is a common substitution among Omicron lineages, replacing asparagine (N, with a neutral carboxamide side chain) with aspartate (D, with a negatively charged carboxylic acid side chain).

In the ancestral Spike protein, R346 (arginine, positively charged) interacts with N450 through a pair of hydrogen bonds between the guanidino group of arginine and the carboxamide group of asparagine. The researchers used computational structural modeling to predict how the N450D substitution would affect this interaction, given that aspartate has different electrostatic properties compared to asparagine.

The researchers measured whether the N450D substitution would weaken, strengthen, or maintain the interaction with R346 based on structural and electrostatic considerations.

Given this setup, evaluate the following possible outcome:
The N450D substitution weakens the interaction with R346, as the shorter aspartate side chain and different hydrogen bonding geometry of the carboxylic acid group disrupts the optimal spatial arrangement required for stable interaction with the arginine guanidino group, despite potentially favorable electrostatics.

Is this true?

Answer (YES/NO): NO